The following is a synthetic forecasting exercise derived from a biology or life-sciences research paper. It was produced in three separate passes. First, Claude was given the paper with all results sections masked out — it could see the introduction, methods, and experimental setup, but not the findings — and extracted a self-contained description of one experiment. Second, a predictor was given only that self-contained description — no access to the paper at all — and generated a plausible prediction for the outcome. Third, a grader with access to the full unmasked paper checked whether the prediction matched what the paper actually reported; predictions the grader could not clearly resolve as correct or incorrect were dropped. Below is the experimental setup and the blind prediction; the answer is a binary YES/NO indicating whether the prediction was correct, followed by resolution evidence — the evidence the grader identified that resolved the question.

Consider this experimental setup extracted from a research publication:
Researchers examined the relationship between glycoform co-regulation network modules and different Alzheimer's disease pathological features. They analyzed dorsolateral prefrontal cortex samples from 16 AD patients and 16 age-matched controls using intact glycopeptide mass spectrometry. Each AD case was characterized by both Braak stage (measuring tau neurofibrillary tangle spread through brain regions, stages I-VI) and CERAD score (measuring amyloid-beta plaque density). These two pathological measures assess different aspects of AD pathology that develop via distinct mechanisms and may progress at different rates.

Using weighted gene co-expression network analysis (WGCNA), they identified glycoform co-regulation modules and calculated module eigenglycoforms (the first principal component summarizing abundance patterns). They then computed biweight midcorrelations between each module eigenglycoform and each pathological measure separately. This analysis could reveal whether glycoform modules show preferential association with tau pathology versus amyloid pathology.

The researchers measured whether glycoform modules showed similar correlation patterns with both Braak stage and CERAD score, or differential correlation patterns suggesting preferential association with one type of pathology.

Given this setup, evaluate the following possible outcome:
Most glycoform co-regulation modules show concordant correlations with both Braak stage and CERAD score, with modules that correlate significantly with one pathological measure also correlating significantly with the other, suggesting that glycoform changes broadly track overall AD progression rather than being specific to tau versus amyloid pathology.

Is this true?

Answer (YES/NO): NO